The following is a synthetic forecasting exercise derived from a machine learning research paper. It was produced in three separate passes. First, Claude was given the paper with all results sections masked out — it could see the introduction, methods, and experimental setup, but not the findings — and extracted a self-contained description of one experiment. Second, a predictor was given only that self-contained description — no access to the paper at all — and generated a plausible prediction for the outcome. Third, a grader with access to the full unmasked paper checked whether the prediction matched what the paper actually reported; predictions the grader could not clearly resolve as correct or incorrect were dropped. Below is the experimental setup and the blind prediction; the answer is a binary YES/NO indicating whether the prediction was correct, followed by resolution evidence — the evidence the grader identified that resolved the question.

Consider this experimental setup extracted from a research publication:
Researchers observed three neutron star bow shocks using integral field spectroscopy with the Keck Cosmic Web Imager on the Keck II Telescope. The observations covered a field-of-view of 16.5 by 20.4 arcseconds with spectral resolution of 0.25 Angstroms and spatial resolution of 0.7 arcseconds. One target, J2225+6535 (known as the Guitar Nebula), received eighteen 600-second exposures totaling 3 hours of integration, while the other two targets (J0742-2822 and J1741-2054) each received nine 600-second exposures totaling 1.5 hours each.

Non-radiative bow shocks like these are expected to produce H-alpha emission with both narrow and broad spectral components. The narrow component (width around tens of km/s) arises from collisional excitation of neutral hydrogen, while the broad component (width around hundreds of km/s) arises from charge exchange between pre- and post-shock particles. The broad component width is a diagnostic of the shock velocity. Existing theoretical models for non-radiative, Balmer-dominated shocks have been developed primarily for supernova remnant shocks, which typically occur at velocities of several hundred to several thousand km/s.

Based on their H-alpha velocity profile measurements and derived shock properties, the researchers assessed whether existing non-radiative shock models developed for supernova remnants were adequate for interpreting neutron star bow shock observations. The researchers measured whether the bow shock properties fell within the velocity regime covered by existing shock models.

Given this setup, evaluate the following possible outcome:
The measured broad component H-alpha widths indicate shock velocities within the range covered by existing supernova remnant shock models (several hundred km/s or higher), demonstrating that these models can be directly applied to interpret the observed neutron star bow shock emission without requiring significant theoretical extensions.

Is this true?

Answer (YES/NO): NO